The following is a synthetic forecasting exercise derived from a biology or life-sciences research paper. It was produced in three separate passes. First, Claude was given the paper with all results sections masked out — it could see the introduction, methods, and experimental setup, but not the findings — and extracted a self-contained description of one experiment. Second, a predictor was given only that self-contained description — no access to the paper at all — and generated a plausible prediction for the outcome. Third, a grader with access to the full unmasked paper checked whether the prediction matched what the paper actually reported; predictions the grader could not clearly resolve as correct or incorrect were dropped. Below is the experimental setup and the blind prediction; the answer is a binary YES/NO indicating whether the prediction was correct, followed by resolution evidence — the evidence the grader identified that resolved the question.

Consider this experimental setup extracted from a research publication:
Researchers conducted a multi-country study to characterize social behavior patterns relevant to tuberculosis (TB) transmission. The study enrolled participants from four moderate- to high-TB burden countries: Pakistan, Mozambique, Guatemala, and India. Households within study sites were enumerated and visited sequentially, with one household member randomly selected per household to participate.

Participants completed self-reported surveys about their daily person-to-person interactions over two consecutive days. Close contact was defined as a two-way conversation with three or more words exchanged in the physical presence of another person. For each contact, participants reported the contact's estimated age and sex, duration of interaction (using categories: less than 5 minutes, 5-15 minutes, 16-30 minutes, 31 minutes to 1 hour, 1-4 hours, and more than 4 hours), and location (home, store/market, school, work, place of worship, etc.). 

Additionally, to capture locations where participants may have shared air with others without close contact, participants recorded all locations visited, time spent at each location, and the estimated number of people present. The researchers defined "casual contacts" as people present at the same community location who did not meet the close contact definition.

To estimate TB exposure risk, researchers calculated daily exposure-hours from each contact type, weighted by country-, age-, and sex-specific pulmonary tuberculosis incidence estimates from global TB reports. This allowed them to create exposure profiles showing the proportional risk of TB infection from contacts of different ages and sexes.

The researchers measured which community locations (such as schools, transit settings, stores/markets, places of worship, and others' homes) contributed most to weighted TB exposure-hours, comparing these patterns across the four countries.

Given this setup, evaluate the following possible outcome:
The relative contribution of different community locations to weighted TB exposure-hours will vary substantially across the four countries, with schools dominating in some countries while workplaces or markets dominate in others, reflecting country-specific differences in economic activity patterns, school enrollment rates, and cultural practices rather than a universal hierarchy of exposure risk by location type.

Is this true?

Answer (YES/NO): NO